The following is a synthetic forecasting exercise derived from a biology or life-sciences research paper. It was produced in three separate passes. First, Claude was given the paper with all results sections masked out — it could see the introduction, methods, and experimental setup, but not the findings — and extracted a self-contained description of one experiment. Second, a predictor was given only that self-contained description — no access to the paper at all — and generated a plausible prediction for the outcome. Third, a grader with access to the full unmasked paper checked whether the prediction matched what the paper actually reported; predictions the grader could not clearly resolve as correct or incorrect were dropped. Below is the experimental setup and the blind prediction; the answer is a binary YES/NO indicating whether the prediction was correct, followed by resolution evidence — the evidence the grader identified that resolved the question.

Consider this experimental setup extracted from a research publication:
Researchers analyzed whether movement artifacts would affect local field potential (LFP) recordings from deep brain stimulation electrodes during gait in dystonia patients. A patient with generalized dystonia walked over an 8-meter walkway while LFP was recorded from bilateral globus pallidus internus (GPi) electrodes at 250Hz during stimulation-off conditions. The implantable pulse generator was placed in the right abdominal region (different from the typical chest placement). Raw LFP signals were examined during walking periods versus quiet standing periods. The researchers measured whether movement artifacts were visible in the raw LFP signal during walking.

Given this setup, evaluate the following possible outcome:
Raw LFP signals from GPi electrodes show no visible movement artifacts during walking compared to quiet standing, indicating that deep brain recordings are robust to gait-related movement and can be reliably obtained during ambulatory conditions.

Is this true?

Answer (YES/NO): NO